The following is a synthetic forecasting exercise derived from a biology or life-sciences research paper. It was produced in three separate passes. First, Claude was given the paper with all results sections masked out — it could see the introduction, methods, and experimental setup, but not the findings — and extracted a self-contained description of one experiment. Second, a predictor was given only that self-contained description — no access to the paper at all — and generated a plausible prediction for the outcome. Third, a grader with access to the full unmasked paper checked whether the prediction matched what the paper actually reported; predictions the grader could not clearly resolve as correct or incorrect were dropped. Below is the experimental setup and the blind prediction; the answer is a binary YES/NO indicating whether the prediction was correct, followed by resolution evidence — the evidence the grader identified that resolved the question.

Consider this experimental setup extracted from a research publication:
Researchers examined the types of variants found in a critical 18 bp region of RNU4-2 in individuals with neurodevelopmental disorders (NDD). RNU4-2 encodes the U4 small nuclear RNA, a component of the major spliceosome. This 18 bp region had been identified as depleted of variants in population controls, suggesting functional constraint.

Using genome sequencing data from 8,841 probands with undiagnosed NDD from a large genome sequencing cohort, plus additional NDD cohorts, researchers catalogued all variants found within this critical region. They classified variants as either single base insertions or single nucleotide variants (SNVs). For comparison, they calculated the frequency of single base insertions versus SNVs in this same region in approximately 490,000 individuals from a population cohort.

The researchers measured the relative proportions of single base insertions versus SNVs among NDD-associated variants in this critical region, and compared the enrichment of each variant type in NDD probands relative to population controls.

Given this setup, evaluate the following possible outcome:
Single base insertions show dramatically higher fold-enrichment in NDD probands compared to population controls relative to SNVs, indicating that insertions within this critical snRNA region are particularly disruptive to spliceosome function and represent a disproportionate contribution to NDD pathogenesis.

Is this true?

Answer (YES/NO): YES